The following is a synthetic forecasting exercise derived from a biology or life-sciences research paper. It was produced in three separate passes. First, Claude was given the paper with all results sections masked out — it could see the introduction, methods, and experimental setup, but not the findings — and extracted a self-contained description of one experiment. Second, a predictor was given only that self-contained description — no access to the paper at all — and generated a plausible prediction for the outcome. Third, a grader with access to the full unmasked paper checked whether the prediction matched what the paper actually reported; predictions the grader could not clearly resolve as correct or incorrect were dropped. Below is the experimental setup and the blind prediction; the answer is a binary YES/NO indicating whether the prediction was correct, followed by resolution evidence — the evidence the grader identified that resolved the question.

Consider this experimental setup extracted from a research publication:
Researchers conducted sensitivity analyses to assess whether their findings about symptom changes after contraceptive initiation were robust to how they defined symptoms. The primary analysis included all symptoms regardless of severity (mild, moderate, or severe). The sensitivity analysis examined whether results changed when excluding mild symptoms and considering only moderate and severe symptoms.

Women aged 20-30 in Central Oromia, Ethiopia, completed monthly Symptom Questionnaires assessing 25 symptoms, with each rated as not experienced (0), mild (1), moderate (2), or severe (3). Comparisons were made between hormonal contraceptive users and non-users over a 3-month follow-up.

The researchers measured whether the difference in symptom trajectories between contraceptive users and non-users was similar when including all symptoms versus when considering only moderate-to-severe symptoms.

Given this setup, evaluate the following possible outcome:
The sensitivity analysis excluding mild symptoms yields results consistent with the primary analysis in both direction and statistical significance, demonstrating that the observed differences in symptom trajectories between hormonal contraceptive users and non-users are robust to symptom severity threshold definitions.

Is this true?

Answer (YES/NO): YES